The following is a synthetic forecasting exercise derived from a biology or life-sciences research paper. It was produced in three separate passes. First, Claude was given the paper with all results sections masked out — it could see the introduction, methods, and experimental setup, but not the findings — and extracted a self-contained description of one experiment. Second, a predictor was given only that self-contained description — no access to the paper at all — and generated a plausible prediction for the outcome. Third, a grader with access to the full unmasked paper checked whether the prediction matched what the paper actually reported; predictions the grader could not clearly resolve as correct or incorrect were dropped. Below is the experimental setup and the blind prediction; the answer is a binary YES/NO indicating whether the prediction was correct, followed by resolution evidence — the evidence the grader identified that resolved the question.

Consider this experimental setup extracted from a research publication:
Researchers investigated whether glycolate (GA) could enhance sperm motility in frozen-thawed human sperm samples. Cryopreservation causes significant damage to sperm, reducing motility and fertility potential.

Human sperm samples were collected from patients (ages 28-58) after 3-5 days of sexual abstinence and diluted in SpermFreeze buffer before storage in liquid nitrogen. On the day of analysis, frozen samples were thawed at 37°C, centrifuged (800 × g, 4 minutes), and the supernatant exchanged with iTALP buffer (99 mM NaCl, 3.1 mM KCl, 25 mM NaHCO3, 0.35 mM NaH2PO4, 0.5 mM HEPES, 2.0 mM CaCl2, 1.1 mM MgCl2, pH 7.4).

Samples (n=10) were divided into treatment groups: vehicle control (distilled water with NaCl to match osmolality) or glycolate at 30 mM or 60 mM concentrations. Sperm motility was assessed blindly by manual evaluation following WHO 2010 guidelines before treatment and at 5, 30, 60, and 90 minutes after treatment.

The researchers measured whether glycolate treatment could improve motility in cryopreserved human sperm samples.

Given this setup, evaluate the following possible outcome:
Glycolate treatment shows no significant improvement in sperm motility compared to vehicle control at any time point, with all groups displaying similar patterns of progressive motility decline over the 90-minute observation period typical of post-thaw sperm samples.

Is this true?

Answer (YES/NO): NO